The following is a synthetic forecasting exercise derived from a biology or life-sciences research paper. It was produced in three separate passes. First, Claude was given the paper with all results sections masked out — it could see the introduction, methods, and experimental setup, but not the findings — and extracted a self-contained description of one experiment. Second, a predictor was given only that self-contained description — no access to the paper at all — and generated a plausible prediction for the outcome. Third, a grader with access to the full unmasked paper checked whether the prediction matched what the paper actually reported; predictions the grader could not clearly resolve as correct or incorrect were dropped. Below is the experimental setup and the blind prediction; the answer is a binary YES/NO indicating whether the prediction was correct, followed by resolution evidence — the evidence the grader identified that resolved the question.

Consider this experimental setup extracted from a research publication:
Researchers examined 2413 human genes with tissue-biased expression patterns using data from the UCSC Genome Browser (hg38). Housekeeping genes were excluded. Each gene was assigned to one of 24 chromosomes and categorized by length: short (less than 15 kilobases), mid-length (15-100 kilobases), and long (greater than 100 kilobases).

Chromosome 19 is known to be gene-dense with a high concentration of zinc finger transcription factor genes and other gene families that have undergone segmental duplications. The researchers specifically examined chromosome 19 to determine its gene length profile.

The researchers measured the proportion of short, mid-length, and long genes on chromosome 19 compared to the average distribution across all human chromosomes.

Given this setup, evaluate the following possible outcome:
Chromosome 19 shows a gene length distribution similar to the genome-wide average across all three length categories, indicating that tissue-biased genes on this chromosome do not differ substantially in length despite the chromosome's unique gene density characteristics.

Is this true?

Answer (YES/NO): NO